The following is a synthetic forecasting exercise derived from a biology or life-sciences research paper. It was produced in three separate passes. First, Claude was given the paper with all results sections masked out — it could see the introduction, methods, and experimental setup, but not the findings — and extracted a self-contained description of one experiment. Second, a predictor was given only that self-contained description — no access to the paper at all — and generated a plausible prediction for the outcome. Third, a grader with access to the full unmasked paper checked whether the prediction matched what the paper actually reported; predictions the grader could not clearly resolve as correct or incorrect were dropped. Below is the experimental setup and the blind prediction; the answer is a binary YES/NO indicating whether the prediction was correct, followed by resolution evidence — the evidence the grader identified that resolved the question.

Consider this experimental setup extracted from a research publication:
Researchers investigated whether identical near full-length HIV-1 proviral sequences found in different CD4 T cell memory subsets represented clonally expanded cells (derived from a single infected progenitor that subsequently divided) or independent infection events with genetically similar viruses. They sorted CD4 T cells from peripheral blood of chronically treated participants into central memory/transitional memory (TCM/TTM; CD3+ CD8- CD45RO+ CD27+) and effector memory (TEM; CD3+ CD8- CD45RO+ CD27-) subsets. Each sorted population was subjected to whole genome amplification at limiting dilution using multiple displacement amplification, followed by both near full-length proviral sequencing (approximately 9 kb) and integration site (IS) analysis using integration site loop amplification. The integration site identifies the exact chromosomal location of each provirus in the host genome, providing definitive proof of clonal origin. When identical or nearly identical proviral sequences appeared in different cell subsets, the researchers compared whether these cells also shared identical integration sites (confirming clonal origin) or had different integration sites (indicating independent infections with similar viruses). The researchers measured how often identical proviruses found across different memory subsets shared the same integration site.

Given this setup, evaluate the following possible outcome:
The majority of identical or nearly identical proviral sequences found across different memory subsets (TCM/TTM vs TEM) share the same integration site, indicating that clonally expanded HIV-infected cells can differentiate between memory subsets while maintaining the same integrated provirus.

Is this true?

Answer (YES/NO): NO